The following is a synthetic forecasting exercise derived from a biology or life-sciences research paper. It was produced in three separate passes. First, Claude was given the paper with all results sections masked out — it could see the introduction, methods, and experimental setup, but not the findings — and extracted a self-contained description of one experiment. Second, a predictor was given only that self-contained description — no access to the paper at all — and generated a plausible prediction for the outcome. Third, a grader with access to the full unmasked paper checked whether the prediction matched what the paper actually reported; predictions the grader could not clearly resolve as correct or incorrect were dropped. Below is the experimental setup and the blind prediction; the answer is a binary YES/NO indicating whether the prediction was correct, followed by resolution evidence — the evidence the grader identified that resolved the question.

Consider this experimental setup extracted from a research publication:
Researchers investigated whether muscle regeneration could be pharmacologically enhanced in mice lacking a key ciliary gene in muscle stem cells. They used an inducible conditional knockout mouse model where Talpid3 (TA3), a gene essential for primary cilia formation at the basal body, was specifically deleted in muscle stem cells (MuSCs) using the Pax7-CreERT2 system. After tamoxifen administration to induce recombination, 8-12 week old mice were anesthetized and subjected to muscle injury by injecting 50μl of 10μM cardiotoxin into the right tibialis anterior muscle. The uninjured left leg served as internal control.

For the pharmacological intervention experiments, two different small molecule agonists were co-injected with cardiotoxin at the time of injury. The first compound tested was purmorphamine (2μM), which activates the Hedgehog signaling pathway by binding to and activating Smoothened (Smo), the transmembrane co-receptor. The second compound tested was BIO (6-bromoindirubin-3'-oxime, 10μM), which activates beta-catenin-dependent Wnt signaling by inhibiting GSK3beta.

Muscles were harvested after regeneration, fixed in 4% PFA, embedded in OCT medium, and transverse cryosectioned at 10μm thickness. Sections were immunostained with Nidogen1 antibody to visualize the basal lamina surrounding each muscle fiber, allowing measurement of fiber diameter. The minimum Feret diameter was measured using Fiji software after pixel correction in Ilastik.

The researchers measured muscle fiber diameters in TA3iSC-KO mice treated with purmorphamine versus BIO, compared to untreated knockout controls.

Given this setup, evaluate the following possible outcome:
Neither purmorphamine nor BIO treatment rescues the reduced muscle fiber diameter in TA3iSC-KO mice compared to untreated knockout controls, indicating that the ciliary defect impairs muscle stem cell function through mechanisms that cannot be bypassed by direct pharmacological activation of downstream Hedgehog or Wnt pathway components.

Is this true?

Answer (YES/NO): NO